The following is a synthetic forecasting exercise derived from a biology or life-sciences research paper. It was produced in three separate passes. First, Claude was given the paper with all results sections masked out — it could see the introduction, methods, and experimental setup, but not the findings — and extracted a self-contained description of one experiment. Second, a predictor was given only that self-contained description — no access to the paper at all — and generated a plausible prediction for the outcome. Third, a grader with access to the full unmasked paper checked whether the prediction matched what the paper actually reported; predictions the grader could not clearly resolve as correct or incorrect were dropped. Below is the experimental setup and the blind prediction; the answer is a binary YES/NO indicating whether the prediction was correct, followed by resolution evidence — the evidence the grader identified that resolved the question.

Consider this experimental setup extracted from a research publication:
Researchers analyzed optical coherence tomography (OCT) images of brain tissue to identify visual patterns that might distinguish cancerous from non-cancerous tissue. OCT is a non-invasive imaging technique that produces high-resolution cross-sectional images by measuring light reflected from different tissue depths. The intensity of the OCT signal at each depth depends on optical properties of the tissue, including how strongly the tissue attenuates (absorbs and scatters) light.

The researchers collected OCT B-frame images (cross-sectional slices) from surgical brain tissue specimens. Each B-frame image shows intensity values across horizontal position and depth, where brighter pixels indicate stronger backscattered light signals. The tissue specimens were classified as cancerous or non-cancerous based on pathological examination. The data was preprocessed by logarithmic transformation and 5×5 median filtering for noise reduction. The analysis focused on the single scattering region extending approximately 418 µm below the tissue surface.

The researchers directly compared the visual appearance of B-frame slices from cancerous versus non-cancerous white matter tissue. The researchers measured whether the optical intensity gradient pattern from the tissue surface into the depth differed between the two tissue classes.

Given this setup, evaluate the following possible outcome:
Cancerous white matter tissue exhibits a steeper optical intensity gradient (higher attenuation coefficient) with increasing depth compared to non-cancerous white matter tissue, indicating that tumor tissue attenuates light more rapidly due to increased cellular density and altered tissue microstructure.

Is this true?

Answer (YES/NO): NO